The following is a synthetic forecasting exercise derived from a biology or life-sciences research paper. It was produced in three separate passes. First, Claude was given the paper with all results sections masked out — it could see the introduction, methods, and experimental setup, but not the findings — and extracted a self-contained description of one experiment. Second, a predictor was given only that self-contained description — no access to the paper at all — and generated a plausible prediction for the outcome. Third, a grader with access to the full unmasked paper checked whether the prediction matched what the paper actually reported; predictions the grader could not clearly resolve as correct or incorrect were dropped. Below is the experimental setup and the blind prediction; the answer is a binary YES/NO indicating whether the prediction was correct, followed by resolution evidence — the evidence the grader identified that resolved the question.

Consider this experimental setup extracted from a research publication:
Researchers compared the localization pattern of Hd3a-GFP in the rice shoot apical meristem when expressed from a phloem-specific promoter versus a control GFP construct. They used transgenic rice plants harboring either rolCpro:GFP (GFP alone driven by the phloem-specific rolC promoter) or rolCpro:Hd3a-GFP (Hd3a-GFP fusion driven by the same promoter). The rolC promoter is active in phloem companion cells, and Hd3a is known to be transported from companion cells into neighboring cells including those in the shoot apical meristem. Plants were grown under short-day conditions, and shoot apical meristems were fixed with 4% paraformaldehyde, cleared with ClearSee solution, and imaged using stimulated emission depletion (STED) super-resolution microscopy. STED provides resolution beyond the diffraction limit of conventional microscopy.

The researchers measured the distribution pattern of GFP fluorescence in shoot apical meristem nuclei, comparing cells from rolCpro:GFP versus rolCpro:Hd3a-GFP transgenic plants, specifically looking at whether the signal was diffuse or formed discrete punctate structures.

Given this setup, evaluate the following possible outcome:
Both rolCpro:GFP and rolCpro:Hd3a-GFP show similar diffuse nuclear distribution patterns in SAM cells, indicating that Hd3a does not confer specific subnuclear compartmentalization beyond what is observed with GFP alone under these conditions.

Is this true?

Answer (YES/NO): NO